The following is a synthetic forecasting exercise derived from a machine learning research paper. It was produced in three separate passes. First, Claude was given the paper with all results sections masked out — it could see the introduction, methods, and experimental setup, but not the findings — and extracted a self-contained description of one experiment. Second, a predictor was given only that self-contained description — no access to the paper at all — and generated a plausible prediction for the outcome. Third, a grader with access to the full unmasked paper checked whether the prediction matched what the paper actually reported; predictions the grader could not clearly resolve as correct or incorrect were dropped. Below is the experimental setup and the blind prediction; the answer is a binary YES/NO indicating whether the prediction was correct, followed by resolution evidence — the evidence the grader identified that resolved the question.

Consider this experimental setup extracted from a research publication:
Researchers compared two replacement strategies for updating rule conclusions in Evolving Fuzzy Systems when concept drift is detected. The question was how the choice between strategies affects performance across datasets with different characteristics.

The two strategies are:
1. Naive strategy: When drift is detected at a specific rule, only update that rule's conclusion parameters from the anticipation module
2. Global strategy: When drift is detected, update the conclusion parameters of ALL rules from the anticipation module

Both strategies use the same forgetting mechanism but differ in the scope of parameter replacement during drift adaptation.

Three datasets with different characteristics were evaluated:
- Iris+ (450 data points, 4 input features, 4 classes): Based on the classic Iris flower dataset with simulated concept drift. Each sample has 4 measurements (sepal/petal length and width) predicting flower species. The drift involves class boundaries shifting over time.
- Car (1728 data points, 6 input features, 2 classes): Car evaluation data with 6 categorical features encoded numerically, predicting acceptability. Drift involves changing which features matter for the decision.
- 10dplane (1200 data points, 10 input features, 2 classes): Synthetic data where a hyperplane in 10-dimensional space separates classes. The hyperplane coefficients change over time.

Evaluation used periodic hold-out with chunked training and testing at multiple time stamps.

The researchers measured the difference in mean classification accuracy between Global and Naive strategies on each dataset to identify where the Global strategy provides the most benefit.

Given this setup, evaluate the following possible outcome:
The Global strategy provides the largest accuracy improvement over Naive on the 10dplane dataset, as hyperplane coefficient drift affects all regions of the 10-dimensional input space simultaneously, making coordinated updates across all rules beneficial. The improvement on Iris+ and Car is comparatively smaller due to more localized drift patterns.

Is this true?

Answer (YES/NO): YES